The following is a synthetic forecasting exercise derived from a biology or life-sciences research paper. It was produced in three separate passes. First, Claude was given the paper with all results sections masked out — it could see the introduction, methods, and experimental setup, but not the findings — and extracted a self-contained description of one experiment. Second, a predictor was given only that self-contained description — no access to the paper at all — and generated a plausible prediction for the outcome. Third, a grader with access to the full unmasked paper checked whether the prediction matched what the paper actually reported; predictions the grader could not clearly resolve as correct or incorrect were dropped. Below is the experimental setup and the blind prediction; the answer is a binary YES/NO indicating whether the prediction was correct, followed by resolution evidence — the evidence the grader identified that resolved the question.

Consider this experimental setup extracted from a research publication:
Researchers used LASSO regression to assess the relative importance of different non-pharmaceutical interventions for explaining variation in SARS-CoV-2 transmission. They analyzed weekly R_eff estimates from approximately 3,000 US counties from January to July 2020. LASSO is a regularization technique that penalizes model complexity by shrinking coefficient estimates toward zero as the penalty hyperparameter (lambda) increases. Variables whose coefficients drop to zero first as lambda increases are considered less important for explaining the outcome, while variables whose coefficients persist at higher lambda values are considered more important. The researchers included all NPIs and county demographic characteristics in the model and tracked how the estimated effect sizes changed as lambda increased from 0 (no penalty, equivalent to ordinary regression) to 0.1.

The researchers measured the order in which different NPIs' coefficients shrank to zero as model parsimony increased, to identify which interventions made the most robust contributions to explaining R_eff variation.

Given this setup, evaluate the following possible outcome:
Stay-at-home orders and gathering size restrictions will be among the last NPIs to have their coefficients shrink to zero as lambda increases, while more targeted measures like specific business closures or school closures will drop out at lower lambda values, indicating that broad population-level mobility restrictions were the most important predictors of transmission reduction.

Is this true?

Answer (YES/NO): NO